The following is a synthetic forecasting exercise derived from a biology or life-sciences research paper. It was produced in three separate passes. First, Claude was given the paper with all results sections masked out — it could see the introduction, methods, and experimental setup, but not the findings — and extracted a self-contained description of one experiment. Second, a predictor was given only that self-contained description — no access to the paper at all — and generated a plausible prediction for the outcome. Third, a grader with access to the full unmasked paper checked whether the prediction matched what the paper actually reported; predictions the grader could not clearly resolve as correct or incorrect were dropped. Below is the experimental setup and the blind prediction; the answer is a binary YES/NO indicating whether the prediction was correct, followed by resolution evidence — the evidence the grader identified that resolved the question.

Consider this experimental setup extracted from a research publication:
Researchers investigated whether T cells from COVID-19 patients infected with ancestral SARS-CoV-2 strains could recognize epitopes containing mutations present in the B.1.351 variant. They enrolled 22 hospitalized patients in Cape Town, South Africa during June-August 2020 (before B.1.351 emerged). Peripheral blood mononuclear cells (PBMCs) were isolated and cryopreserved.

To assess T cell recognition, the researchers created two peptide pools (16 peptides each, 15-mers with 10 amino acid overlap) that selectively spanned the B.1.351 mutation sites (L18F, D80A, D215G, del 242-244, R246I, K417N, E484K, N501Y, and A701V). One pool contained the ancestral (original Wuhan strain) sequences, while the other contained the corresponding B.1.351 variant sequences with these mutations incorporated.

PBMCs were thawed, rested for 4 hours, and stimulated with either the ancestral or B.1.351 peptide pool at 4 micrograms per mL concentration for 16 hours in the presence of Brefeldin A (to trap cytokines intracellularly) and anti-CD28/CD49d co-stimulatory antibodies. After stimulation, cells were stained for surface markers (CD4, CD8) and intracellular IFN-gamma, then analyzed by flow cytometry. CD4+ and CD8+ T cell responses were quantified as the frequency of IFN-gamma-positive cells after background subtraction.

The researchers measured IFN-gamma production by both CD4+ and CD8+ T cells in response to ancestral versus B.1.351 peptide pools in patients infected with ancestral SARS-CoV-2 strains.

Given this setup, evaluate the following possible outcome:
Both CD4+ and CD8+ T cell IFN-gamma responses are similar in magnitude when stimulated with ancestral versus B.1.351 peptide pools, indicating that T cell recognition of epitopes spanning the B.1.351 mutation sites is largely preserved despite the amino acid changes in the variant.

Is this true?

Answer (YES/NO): NO